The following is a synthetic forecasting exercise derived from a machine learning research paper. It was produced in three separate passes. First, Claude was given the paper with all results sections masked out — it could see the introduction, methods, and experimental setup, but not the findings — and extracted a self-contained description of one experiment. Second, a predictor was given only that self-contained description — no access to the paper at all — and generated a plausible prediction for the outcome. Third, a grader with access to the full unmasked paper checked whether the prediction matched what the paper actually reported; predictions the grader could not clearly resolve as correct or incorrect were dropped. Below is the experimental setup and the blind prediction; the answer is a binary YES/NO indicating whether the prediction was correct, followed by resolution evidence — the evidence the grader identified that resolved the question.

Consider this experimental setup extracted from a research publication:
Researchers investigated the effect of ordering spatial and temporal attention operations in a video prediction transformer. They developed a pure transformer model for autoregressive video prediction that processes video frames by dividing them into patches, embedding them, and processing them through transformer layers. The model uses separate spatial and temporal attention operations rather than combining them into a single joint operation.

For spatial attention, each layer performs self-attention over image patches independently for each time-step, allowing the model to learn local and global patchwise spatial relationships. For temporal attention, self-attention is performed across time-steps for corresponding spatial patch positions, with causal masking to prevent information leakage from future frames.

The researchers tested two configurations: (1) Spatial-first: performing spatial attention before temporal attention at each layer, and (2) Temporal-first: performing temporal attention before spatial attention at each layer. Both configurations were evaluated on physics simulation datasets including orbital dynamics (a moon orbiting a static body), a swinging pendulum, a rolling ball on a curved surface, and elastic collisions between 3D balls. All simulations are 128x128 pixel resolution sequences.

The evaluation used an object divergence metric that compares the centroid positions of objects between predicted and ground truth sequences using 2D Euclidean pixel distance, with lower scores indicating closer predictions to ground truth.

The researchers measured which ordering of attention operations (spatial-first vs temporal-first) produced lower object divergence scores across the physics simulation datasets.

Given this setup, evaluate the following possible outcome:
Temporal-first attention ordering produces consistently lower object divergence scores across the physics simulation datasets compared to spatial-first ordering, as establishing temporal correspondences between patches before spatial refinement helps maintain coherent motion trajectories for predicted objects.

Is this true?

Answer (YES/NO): NO